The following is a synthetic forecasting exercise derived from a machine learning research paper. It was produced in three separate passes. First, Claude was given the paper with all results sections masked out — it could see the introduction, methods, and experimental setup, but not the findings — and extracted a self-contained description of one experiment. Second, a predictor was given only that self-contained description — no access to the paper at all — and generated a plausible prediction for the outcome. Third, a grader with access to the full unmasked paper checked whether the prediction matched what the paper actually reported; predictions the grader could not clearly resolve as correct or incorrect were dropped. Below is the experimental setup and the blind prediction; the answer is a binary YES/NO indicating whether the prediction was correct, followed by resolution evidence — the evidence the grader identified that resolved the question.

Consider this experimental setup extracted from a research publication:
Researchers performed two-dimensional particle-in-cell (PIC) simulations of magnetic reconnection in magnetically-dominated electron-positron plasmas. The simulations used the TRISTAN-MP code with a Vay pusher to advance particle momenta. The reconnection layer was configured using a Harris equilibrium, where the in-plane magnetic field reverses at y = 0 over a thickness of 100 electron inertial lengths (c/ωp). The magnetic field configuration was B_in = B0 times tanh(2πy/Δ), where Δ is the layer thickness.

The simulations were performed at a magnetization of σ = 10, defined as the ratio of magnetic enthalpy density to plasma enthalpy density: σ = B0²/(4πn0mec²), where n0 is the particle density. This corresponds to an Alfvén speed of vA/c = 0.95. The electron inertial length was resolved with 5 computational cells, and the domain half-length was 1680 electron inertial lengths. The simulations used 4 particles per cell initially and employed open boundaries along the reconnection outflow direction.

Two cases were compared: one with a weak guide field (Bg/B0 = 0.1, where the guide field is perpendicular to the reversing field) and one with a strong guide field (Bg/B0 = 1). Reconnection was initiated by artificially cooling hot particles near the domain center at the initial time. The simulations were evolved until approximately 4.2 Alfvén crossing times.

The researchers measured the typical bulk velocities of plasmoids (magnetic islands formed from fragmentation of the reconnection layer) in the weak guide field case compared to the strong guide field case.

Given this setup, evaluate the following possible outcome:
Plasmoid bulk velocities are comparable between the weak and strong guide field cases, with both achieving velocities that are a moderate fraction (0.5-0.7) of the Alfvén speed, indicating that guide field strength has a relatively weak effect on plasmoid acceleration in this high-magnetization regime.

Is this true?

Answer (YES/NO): NO